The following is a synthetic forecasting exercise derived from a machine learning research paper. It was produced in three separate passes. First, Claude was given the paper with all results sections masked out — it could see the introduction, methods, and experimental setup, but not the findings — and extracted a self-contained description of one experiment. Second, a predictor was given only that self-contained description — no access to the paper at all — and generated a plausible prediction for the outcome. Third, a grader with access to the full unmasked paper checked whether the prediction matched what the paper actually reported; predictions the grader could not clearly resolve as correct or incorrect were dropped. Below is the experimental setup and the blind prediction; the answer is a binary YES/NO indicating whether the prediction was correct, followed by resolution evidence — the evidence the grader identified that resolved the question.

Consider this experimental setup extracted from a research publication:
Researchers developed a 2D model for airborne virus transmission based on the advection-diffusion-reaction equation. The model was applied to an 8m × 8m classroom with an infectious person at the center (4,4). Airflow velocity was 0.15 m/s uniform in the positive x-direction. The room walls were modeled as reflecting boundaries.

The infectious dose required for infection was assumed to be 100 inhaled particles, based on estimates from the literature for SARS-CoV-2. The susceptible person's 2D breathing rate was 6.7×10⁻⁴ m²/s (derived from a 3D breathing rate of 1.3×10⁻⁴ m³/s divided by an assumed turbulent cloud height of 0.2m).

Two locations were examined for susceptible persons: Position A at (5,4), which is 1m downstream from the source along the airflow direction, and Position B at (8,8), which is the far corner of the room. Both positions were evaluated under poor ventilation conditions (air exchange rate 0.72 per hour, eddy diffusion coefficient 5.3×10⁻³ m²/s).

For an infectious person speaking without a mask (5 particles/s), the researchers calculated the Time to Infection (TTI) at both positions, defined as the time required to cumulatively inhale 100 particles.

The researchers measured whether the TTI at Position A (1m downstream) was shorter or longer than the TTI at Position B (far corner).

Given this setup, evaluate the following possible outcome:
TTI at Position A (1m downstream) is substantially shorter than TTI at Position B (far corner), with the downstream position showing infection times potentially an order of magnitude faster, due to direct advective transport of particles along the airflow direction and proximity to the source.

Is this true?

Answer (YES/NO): NO